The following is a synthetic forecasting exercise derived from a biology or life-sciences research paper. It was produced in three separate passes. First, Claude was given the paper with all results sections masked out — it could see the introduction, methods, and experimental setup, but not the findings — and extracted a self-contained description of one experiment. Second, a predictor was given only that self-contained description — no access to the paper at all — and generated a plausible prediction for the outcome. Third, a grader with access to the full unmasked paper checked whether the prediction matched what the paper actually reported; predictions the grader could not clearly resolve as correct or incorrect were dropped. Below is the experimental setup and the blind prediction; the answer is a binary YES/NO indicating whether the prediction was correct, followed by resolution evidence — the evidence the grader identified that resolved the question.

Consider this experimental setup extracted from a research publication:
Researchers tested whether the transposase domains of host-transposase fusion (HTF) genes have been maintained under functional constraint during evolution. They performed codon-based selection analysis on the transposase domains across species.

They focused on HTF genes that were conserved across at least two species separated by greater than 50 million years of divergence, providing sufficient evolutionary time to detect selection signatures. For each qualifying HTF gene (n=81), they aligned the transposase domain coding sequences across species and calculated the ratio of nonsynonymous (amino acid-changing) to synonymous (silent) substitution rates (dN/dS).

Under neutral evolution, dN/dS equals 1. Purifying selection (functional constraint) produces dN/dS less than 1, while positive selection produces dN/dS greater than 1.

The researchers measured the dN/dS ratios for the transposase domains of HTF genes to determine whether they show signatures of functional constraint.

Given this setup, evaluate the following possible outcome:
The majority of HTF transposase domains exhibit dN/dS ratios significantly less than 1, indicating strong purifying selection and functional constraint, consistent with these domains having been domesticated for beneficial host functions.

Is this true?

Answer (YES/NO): YES